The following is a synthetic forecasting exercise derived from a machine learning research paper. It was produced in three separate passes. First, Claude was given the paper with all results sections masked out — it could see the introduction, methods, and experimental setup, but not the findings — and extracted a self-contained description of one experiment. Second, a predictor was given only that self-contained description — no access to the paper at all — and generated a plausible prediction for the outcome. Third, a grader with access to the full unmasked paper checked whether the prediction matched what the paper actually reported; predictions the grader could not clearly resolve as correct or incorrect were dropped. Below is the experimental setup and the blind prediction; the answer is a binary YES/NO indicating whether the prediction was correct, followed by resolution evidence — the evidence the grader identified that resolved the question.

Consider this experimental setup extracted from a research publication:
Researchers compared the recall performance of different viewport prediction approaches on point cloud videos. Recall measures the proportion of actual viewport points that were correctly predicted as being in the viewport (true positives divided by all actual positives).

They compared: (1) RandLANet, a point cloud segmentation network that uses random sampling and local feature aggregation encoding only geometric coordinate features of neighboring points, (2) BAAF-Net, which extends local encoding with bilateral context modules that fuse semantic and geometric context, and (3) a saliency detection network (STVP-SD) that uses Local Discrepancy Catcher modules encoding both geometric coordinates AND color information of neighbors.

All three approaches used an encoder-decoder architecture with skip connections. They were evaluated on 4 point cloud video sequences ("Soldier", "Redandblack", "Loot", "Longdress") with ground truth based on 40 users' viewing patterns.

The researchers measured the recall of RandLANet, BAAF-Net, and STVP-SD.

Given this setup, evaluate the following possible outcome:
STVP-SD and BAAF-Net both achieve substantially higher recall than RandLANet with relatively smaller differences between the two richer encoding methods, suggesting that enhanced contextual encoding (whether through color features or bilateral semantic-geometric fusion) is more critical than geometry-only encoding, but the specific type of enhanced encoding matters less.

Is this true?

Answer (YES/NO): NO